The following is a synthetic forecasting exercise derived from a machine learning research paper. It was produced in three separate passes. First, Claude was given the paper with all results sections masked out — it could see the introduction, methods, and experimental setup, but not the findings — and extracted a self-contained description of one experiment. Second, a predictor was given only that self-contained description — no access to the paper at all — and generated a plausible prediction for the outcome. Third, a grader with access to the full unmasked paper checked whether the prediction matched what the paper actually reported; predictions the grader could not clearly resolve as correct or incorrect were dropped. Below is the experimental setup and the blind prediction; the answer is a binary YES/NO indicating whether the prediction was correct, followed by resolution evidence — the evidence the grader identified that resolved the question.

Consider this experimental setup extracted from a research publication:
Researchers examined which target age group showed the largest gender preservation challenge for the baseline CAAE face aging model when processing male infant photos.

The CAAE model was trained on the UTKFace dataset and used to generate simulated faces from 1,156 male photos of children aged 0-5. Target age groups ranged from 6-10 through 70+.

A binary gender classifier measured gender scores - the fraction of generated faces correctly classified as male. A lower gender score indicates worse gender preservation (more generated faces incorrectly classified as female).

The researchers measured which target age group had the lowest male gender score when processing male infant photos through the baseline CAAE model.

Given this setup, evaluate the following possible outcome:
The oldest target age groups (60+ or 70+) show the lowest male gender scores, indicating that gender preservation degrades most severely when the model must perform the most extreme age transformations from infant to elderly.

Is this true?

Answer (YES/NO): NO